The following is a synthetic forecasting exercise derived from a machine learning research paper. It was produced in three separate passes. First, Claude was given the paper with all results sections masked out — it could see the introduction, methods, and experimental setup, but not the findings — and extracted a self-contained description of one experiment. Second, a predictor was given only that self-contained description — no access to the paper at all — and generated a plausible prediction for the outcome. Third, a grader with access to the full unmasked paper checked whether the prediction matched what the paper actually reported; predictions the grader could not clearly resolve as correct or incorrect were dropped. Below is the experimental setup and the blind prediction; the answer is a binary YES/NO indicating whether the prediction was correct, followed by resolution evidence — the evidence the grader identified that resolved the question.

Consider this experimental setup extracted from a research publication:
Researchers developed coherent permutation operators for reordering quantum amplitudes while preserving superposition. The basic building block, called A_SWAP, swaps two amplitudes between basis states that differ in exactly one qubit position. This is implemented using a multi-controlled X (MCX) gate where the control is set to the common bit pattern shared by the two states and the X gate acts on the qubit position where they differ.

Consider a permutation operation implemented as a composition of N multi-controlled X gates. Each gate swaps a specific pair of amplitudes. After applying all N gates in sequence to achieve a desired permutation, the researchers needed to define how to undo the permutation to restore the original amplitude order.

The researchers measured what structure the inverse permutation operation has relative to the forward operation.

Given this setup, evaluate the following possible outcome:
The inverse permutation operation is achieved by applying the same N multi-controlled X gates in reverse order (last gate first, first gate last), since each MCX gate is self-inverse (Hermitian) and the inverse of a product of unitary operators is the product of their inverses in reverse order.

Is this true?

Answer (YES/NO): YES